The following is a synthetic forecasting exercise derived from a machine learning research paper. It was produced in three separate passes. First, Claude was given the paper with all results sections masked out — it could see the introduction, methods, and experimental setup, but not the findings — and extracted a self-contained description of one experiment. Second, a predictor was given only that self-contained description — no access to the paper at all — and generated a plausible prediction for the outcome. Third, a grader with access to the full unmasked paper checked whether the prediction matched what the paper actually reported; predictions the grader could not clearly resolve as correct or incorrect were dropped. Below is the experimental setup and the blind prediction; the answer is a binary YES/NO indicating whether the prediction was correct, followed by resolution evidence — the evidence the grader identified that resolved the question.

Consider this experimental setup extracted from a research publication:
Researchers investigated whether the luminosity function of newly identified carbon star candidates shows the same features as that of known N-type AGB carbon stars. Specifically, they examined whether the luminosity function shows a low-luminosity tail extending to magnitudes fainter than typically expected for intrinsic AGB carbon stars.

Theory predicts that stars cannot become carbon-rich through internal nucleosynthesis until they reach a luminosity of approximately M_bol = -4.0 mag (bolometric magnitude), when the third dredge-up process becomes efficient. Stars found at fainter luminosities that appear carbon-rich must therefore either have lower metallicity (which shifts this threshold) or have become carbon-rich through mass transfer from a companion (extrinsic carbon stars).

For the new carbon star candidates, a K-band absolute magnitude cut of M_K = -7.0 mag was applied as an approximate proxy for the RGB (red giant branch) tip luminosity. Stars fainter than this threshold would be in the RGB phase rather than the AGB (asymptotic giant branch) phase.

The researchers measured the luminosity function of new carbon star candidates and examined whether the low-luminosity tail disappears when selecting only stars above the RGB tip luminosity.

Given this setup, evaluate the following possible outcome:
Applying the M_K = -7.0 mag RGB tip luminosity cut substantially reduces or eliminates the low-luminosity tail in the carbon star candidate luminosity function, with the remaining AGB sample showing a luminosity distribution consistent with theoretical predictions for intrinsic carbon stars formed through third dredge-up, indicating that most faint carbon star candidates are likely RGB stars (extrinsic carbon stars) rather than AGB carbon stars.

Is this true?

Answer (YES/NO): YES